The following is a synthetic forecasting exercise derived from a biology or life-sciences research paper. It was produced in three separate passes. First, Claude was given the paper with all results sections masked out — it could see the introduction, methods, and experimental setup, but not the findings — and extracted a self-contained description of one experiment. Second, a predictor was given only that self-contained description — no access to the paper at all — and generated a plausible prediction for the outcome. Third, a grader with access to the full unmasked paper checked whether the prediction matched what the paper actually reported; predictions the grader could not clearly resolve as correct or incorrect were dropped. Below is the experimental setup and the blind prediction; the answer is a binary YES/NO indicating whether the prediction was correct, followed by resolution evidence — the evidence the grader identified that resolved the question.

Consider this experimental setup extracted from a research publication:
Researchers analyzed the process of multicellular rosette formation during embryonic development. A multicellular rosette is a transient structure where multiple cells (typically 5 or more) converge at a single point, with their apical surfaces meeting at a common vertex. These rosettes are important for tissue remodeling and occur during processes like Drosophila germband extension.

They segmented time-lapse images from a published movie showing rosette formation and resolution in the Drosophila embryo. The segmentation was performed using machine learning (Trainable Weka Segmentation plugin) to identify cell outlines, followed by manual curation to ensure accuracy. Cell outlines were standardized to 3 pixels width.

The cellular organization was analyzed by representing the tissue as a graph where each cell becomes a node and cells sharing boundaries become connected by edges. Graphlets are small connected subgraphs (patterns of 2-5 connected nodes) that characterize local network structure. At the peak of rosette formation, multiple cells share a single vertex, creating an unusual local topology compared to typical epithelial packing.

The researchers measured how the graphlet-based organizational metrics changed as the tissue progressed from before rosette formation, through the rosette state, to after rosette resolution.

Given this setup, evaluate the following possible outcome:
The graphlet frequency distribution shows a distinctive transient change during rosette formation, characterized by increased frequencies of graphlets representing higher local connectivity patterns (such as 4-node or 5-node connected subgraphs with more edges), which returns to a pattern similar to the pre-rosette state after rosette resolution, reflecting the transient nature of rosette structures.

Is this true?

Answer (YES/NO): NO